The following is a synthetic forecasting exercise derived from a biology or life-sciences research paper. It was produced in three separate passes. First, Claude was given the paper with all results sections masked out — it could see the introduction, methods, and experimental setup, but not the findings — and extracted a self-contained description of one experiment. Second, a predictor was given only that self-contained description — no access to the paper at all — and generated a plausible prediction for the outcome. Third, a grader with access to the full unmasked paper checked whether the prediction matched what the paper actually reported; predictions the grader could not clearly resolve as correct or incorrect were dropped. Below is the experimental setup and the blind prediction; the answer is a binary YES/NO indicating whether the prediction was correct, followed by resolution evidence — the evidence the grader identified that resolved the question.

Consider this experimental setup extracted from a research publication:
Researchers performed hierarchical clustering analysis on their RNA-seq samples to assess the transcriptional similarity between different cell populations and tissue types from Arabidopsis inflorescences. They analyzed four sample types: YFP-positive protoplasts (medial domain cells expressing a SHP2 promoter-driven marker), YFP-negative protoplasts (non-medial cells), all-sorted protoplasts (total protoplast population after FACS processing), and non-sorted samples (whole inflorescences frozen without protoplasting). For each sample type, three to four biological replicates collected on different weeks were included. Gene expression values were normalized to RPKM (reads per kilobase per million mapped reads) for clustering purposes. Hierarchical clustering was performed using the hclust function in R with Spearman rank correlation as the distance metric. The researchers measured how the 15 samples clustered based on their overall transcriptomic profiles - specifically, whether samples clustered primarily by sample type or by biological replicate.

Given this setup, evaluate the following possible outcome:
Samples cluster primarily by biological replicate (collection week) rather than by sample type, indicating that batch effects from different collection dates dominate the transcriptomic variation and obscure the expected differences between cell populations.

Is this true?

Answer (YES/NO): NO